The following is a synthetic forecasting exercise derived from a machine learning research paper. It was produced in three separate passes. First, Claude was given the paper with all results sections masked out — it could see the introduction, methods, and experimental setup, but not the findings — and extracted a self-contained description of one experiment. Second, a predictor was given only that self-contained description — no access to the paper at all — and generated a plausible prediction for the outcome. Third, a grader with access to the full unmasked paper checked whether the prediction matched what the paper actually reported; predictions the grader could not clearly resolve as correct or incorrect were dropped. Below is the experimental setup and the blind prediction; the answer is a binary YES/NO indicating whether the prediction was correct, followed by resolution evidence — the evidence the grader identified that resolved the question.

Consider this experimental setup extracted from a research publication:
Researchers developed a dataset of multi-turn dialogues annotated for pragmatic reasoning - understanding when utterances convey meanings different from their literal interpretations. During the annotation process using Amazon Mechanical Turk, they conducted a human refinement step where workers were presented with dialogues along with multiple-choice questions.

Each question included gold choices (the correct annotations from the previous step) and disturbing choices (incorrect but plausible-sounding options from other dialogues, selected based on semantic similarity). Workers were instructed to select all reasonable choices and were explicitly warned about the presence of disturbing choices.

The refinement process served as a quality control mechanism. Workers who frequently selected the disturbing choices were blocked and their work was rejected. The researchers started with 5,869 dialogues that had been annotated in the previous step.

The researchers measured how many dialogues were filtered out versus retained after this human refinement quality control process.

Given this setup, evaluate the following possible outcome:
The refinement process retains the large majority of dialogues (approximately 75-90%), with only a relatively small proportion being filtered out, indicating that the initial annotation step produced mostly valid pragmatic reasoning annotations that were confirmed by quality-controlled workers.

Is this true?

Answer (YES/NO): NO